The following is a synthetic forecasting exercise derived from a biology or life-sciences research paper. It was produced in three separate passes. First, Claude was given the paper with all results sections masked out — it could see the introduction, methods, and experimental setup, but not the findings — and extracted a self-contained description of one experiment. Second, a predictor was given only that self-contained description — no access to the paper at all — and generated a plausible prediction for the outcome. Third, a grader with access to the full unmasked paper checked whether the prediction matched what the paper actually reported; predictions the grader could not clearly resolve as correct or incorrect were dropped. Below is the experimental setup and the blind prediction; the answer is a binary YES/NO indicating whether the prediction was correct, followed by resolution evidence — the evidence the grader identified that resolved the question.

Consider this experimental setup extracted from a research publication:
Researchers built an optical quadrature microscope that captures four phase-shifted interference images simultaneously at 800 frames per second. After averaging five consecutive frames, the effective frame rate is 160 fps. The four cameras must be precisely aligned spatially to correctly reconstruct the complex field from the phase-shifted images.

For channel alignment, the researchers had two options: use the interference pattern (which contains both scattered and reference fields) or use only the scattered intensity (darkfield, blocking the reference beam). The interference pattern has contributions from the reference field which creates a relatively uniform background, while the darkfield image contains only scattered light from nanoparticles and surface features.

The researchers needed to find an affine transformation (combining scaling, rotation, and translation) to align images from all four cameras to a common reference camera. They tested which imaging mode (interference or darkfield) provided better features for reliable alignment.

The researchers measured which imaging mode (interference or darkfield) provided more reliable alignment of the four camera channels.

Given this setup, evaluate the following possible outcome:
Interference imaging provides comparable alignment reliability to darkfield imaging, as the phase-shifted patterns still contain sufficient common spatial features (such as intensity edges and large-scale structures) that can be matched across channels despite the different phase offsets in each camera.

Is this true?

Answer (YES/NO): NO